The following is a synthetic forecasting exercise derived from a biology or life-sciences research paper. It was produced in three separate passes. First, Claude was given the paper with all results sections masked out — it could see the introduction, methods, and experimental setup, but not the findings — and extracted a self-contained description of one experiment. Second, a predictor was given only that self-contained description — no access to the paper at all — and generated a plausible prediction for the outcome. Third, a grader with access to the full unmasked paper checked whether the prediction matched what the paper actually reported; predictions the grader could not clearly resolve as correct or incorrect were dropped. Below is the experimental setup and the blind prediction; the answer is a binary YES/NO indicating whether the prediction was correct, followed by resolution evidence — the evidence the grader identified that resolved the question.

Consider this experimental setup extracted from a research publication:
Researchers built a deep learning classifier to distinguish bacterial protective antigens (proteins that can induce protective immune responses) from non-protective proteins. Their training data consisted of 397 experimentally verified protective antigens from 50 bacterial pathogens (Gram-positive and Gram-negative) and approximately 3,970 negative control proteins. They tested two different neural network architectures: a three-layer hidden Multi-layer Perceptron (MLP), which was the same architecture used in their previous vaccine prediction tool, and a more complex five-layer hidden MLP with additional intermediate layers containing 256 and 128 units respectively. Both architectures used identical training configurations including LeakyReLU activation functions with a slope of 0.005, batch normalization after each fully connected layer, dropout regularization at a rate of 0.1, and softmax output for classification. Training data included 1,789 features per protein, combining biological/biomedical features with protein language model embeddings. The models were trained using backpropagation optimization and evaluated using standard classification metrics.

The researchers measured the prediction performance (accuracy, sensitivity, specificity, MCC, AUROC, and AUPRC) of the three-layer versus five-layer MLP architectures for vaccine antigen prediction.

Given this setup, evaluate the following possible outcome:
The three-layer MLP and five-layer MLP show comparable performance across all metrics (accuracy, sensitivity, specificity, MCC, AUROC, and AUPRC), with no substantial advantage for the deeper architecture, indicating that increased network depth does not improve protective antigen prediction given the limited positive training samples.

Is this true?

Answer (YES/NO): YES